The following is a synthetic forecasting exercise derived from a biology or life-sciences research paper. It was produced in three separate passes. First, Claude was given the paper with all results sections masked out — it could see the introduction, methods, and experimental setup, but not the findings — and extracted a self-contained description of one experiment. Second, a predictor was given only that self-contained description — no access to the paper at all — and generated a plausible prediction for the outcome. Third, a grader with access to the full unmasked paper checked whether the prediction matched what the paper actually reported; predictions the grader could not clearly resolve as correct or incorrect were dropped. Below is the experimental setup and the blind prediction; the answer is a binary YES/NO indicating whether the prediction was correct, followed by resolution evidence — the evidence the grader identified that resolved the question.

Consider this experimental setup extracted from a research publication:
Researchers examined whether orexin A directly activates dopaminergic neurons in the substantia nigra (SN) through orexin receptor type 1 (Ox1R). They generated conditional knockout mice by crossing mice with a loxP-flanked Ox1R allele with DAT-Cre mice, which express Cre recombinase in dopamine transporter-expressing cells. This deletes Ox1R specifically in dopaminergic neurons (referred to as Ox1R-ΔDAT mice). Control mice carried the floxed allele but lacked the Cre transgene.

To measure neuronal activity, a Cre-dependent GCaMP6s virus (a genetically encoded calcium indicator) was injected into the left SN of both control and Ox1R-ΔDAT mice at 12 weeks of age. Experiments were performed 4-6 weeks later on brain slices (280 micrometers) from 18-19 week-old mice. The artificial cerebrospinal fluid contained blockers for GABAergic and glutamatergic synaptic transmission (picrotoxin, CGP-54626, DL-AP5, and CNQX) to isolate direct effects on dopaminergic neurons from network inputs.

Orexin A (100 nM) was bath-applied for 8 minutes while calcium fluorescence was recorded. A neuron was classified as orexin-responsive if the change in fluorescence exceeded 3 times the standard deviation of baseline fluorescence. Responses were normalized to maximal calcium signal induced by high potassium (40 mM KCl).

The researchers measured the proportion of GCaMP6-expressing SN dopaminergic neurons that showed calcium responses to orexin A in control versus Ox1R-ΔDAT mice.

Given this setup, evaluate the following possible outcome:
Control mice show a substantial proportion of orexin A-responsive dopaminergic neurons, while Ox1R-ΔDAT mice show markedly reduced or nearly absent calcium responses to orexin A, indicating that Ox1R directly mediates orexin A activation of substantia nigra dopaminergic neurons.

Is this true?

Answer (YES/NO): YES